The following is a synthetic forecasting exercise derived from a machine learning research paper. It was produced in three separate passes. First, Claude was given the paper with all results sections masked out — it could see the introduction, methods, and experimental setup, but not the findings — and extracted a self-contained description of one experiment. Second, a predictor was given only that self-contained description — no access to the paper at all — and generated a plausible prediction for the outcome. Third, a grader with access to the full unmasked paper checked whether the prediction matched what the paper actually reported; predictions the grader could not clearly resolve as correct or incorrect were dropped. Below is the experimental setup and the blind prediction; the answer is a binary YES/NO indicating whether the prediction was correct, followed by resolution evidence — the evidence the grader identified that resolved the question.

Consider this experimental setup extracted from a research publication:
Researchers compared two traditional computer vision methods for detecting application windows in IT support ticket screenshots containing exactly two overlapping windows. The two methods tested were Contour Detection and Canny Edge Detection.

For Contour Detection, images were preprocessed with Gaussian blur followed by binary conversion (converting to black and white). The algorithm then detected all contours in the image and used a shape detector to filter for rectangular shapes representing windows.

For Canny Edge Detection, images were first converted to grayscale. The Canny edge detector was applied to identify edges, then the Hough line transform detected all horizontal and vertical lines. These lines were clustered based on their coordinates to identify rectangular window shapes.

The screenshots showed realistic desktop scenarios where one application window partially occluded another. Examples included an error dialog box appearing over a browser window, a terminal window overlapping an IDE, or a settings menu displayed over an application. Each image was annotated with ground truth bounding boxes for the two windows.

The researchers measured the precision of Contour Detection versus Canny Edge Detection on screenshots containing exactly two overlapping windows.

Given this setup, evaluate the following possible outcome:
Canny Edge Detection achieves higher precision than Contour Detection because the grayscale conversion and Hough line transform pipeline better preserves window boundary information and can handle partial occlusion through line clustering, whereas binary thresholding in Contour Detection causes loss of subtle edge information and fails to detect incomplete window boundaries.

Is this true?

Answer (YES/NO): NO